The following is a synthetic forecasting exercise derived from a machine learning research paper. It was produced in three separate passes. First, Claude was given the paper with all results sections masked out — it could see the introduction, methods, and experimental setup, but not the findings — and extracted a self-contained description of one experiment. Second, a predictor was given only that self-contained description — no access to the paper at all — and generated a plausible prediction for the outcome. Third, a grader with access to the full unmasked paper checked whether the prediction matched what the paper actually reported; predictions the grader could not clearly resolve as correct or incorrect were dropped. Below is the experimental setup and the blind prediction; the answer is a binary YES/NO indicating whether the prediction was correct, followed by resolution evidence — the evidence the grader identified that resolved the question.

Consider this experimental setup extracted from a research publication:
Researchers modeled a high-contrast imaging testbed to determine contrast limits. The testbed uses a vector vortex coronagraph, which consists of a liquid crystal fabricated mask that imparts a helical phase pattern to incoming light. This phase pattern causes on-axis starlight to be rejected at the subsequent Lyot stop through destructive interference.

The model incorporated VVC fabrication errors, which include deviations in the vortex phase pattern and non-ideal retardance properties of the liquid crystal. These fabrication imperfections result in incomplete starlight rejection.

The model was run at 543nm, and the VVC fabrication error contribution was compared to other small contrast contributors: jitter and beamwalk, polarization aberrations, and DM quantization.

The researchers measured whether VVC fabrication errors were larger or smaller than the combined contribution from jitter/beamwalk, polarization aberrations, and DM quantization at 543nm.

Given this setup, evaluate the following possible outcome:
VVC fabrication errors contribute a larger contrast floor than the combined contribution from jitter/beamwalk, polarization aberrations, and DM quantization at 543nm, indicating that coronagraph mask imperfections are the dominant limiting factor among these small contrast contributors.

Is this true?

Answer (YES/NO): YES